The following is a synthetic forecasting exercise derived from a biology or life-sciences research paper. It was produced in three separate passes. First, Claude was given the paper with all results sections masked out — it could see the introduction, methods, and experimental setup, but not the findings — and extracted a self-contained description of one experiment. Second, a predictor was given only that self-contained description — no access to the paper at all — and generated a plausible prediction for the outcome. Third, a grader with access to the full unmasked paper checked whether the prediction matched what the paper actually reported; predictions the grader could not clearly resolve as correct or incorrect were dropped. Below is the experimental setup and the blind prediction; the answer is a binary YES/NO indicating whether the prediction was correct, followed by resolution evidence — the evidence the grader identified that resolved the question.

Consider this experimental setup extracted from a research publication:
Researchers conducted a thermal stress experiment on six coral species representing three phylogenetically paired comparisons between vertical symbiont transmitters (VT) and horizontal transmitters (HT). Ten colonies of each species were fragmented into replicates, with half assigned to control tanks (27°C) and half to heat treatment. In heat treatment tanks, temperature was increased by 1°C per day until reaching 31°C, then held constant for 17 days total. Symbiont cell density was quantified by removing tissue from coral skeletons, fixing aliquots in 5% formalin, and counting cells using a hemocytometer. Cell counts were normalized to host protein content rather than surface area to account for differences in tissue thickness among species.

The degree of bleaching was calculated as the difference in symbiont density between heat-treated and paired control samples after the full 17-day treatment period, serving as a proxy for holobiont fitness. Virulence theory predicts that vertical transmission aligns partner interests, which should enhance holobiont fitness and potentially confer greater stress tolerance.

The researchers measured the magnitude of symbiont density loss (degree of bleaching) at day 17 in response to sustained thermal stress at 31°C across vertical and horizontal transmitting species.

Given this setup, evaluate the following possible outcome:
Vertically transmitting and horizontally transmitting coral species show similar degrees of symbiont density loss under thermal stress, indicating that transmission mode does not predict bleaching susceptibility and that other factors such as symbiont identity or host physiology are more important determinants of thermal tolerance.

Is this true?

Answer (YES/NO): YES